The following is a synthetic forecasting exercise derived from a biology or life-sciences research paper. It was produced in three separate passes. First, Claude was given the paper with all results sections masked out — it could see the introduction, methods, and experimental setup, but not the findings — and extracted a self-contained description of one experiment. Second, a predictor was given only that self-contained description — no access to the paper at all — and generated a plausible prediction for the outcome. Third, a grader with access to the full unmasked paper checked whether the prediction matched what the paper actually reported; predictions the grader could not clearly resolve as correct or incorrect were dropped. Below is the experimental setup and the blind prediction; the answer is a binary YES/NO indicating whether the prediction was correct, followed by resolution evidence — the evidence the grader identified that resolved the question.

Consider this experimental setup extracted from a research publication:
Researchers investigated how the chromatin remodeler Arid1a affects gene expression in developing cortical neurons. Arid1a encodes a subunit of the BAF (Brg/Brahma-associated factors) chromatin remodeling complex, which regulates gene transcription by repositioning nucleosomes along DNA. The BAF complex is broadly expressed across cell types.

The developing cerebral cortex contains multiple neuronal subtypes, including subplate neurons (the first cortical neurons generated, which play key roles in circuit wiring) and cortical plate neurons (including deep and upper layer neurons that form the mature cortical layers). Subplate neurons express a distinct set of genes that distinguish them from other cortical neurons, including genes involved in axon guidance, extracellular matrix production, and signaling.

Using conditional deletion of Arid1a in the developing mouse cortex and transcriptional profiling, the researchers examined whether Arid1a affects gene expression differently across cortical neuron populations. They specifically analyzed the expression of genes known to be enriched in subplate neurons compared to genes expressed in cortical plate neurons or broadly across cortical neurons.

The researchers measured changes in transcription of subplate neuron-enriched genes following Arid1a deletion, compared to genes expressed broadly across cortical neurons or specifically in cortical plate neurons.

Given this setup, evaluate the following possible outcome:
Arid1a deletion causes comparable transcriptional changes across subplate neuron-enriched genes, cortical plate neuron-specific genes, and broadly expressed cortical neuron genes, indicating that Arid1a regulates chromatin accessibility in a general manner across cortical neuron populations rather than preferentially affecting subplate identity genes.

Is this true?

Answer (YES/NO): NO